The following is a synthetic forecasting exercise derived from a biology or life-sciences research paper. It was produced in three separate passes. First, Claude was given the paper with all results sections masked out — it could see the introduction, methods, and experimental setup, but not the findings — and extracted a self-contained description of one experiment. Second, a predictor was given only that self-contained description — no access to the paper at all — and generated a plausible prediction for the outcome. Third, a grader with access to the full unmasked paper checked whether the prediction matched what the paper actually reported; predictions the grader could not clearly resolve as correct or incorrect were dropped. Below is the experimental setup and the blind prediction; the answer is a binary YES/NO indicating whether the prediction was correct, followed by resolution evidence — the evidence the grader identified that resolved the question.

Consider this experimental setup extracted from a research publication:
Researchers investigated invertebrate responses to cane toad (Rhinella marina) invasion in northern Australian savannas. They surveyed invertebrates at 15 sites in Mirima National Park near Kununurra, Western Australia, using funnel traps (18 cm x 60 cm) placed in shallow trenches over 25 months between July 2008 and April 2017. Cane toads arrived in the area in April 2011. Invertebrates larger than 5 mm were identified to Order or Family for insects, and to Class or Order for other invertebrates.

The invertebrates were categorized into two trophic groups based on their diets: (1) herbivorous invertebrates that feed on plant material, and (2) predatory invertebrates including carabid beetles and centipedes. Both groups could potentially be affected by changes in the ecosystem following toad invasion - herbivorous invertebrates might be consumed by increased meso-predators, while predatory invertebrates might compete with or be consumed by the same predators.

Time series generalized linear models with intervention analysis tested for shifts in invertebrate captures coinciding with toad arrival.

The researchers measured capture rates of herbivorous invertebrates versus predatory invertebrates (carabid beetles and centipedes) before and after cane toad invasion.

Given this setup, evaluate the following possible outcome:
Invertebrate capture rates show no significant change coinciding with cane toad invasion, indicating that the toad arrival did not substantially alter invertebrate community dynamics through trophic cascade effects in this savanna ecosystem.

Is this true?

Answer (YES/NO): NO